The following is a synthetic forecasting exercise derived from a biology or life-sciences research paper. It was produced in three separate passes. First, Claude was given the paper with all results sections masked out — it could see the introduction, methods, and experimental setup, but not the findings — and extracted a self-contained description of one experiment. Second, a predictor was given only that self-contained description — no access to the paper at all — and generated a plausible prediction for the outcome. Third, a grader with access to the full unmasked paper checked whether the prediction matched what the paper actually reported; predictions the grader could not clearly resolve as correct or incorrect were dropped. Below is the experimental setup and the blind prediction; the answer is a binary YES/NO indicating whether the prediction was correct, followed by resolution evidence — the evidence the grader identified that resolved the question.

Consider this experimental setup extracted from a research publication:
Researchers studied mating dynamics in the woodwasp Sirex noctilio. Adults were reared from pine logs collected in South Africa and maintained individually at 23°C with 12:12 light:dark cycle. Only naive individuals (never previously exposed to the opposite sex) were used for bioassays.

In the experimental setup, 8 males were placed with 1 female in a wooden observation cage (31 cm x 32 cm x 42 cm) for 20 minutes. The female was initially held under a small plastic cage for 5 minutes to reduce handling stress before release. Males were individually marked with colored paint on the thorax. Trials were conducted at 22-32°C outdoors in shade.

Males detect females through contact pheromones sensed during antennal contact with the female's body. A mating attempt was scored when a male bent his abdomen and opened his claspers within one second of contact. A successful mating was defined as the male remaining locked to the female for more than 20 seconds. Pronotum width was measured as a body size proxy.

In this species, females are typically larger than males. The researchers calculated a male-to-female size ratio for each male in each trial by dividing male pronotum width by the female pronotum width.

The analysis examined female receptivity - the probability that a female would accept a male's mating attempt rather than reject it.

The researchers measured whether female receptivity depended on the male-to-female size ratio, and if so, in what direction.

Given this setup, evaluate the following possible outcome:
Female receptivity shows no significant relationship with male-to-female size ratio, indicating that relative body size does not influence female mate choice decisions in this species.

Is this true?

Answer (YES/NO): YES